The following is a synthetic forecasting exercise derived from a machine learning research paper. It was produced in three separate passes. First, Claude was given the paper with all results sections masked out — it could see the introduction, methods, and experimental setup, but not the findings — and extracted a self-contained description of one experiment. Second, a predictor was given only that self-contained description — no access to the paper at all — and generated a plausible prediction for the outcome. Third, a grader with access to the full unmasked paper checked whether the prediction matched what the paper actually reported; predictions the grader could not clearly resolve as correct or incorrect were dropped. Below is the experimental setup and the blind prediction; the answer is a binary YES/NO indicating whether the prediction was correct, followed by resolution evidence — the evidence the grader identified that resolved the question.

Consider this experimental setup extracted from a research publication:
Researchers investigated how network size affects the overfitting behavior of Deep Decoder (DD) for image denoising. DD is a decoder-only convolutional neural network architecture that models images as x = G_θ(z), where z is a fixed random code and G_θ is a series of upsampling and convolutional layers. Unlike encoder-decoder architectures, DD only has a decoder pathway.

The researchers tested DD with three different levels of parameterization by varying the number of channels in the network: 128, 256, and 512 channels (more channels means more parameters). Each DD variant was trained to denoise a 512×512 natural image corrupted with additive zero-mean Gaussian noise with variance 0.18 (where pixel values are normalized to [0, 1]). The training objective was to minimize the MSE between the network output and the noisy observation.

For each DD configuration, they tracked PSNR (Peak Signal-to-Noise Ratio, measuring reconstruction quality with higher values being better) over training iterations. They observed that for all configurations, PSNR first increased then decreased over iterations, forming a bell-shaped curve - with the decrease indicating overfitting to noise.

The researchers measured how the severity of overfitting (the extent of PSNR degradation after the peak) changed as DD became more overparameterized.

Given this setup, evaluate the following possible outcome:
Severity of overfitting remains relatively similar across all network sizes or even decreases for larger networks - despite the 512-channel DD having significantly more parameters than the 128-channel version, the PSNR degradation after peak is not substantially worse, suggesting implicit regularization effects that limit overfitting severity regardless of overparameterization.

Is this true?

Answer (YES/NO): NO